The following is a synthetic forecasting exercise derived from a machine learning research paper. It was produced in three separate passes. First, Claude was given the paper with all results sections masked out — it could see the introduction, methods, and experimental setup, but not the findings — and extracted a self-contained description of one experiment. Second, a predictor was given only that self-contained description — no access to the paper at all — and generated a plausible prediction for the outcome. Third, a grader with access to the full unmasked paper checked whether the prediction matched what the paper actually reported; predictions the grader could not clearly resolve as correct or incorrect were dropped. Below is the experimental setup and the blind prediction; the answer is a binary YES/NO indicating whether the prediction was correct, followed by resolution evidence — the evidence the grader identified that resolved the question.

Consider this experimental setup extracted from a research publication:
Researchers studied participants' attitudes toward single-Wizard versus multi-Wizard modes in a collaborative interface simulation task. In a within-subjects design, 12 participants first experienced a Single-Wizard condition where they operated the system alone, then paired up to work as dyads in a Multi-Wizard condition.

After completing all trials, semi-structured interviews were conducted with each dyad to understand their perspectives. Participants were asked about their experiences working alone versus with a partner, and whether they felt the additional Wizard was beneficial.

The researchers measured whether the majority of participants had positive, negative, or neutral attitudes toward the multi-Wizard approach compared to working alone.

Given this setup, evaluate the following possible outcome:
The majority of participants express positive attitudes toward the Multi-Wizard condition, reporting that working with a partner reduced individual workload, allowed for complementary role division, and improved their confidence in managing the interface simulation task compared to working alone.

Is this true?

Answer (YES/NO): NO